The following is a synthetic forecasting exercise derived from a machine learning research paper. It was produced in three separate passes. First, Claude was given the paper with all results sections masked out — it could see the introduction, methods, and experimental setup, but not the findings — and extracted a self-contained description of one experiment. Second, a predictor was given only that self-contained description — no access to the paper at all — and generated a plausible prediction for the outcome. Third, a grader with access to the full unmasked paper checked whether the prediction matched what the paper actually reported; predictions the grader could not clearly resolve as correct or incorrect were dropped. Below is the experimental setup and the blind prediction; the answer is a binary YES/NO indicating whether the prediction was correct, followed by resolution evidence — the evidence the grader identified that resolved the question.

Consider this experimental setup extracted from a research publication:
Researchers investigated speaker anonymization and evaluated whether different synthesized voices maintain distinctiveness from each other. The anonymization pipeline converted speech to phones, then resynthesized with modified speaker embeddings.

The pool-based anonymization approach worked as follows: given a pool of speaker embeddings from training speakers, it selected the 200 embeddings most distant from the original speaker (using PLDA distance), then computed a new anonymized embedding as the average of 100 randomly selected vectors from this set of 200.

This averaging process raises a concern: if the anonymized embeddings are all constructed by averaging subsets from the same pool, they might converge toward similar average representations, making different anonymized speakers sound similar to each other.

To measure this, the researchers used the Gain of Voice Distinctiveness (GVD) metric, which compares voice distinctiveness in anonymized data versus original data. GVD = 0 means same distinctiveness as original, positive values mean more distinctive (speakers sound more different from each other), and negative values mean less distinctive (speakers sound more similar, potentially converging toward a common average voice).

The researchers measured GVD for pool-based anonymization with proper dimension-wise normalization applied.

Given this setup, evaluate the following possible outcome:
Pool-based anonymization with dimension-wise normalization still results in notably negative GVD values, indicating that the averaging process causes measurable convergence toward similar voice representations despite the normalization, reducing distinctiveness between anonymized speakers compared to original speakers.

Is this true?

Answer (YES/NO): NO